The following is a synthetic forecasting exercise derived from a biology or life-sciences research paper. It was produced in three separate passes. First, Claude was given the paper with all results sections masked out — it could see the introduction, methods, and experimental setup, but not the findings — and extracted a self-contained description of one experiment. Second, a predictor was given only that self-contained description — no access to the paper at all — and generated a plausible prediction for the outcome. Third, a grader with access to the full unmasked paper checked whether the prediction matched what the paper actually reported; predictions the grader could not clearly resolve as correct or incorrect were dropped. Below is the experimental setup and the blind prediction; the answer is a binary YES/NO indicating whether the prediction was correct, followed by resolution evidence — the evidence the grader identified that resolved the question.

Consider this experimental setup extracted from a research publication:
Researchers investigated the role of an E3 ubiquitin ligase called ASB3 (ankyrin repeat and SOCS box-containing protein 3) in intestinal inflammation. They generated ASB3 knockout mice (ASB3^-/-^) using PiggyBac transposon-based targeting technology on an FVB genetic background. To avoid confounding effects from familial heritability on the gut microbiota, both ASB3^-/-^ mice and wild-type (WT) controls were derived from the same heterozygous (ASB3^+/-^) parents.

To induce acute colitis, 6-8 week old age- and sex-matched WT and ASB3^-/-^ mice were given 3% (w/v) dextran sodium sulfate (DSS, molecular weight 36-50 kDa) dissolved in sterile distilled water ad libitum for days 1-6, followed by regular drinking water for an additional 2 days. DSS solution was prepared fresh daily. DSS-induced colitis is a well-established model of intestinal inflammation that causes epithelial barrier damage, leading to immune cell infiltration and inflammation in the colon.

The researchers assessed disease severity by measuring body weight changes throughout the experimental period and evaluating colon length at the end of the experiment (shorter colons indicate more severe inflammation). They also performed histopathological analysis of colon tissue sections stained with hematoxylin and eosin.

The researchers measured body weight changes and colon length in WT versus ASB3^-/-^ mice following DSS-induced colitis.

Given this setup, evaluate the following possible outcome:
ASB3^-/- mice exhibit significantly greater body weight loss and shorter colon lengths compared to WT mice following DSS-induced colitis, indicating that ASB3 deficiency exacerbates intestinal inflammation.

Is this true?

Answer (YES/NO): NO